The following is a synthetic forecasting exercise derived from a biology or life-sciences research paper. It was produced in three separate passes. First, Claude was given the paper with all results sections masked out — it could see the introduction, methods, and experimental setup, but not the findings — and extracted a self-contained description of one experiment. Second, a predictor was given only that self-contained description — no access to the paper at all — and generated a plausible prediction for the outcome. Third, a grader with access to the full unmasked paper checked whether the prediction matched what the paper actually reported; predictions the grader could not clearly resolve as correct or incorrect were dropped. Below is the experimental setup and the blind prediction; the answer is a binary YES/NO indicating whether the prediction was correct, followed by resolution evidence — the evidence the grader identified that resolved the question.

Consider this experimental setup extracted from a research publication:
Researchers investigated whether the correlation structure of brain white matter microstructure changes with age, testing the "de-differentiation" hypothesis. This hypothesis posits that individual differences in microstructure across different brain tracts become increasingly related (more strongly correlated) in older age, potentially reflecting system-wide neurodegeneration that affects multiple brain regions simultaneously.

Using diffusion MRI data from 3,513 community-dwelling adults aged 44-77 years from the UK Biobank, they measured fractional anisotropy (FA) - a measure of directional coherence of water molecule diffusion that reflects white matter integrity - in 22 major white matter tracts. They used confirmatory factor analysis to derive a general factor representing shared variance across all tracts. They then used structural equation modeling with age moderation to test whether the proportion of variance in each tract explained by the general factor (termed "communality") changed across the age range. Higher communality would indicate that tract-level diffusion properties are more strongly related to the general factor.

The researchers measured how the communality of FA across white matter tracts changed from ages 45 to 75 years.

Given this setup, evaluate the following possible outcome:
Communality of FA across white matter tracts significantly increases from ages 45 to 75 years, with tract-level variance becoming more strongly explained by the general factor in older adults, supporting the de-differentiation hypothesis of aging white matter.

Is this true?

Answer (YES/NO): YES